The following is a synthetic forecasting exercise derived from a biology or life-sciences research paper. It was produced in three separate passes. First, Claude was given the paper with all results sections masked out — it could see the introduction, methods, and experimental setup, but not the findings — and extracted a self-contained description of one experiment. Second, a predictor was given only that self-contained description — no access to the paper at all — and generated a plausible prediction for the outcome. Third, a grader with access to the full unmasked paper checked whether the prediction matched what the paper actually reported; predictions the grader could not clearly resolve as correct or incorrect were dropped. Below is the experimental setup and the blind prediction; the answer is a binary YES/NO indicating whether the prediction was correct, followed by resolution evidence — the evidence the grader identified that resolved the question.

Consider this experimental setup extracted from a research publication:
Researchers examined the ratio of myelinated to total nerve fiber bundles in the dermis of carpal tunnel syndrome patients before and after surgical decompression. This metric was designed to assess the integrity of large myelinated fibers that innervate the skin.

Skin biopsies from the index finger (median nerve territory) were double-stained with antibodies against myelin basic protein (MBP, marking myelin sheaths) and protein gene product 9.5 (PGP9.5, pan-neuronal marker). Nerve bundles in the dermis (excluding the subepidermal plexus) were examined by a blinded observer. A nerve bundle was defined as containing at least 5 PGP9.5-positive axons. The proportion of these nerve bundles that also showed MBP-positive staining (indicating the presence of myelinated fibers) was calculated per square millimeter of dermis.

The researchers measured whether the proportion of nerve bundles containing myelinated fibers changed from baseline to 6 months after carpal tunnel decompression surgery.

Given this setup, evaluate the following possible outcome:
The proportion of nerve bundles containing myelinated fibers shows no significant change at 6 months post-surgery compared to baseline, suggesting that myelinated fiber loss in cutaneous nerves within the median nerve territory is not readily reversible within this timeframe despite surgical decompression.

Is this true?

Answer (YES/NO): YES